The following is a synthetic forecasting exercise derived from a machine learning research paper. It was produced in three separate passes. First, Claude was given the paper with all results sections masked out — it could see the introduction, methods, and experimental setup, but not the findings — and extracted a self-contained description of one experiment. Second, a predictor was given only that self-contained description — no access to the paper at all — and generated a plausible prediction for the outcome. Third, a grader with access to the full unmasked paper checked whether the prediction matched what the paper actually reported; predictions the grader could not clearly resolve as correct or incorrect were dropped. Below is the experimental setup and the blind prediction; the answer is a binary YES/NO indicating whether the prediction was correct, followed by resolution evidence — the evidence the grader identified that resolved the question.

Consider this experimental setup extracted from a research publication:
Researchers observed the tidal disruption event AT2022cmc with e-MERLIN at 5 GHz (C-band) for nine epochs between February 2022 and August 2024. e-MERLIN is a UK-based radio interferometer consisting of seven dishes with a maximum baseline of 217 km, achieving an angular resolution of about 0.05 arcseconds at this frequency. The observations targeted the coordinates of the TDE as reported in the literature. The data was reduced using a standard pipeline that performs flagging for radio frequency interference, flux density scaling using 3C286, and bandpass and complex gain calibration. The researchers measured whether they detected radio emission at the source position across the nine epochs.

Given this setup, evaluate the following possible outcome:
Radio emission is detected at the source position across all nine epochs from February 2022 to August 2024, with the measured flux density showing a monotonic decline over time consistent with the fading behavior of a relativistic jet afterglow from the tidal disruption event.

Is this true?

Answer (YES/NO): NO